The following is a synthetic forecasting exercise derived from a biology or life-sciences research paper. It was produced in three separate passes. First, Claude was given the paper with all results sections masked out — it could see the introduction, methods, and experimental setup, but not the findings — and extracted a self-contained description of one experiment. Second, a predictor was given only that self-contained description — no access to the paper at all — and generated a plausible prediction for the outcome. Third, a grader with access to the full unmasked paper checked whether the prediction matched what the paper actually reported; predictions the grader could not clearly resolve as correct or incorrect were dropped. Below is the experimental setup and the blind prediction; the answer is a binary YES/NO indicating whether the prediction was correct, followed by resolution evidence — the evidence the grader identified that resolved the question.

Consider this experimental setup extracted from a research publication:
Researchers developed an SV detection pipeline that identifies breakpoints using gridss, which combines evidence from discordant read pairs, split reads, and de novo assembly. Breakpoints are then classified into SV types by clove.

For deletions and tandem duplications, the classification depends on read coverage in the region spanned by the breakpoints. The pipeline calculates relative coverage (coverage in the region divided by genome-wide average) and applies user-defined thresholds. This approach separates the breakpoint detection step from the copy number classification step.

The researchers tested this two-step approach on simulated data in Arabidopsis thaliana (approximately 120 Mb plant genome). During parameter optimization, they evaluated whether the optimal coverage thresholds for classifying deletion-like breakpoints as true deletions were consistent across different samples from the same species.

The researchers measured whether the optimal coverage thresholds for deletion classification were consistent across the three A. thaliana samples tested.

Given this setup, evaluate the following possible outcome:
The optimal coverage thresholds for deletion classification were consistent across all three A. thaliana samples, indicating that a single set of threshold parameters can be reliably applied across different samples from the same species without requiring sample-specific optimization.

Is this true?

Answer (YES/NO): NO